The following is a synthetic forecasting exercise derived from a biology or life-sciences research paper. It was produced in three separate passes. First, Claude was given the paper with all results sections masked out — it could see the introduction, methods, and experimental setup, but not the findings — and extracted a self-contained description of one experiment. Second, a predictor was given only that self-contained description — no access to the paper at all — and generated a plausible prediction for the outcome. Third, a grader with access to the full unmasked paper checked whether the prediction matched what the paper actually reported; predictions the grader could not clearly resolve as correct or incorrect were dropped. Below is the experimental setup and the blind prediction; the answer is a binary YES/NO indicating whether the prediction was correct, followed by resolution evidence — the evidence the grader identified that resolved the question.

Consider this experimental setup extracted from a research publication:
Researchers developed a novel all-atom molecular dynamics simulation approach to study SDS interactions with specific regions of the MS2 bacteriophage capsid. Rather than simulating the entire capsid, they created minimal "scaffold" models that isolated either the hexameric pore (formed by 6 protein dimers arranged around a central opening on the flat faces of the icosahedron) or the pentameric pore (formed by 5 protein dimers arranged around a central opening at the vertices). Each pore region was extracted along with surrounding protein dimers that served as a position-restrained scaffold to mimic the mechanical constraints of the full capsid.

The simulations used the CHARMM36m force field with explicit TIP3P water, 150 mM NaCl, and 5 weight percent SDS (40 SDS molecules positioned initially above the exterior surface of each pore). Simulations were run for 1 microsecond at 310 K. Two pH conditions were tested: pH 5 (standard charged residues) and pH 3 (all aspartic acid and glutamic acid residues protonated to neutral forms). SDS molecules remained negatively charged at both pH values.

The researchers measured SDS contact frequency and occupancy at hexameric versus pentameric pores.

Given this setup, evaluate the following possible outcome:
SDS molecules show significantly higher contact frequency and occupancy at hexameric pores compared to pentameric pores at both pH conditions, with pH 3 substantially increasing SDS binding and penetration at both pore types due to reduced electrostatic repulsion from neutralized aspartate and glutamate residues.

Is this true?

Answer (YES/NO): YES